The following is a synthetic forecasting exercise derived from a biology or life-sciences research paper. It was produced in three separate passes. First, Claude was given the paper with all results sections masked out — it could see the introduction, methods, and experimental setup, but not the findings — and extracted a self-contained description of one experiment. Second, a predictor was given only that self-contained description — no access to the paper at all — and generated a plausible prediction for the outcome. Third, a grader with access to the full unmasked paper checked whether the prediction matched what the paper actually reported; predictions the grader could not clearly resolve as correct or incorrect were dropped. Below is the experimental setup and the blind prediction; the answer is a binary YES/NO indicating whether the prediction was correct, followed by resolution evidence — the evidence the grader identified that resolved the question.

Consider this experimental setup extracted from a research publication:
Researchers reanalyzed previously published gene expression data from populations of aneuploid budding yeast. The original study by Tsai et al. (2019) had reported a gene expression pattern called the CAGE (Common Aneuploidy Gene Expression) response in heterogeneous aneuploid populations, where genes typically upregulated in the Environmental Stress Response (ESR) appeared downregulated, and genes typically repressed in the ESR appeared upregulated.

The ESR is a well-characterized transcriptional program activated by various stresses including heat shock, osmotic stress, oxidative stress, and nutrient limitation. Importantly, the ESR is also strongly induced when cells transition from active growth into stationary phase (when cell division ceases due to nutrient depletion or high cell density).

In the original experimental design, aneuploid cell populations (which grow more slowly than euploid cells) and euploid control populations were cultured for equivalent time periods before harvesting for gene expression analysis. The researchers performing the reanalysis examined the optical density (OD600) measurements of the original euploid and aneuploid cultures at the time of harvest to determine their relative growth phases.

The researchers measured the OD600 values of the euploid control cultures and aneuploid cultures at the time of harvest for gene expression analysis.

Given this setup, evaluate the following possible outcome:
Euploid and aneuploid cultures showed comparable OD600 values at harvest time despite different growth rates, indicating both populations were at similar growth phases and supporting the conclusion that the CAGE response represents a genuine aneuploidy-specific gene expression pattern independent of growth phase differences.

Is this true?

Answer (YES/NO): NO